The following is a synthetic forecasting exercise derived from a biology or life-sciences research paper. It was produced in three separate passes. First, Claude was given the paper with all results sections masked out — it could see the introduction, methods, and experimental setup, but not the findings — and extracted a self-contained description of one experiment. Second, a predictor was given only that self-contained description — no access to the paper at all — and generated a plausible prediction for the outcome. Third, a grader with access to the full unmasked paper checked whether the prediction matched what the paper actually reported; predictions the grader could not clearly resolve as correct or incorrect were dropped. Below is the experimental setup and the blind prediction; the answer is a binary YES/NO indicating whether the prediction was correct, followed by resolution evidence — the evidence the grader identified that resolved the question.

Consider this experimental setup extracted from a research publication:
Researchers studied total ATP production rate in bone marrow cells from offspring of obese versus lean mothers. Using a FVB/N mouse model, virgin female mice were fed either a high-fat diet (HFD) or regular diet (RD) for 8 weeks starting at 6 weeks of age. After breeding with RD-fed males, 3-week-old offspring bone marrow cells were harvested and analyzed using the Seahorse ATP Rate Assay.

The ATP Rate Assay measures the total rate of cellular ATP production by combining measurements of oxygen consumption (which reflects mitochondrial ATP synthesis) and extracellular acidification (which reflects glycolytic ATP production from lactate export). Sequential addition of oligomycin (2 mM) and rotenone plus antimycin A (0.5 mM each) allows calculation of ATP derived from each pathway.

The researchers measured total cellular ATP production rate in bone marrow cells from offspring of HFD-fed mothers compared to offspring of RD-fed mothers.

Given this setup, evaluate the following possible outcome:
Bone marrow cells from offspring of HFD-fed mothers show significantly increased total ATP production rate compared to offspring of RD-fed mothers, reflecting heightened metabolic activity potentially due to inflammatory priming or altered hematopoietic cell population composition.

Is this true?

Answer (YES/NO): YES